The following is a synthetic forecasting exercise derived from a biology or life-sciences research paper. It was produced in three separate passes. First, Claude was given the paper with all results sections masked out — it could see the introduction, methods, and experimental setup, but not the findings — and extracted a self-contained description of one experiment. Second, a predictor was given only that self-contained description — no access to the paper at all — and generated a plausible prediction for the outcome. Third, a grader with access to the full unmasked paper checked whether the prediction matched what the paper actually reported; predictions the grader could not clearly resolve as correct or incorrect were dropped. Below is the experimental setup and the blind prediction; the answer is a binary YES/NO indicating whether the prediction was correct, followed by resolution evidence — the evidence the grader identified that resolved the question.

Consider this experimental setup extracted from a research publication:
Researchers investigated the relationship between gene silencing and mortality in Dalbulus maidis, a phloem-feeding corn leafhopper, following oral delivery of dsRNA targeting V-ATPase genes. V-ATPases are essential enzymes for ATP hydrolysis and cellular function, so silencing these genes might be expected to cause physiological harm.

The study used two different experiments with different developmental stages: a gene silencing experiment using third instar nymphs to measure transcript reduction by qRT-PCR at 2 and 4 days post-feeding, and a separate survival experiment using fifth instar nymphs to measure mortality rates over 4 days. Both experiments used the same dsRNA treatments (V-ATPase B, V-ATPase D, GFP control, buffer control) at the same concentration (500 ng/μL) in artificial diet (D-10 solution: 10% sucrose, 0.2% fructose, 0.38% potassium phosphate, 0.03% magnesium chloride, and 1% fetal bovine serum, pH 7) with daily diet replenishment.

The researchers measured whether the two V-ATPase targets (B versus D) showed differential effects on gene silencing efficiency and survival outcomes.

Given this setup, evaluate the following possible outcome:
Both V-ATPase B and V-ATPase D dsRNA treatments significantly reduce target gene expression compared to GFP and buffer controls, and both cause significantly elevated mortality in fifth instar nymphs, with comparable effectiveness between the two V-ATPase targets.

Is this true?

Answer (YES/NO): YES